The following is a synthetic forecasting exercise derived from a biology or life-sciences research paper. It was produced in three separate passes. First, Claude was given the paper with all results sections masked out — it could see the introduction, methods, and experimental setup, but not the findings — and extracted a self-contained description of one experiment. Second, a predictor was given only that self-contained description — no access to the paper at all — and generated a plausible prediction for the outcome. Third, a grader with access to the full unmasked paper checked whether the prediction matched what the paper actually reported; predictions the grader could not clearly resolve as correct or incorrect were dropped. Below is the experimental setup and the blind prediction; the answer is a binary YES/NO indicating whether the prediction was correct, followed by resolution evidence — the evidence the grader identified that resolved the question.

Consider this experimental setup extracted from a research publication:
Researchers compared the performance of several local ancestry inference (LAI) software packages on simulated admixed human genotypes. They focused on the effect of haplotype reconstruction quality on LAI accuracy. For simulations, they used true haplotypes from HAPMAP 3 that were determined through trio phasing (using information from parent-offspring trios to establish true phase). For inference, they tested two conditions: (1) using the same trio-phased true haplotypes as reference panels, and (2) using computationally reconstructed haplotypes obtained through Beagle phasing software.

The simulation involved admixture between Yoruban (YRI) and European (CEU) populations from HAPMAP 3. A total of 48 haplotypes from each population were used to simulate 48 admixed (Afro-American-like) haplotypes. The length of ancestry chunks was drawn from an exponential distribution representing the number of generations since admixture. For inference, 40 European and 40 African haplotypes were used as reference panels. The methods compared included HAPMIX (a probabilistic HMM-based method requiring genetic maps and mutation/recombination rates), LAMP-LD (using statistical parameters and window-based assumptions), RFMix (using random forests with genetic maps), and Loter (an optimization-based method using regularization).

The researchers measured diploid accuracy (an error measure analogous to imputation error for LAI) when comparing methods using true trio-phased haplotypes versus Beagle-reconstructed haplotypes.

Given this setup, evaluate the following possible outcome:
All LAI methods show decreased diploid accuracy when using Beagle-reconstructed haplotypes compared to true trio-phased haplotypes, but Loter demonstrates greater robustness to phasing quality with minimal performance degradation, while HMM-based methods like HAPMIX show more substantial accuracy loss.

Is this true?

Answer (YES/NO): NO